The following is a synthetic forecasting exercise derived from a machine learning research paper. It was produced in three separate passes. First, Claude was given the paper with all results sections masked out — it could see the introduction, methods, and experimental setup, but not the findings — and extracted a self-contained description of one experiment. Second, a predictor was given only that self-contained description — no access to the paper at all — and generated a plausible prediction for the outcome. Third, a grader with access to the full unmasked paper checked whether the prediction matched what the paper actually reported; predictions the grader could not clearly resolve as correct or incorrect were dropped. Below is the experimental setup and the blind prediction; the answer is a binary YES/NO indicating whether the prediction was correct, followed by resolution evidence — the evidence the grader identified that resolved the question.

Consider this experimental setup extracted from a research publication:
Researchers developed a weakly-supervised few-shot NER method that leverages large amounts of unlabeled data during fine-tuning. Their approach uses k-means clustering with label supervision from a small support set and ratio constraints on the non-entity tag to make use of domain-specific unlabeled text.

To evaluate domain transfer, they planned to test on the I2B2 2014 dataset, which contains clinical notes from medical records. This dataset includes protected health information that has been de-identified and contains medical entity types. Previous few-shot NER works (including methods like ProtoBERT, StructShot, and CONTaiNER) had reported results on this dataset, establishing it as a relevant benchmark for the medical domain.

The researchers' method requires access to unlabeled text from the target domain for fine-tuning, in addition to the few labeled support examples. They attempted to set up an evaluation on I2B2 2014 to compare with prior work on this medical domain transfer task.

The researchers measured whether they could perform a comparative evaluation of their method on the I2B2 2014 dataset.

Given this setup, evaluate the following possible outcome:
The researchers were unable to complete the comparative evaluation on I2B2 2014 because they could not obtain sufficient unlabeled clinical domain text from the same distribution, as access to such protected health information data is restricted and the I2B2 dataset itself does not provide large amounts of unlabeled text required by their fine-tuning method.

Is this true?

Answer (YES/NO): NO